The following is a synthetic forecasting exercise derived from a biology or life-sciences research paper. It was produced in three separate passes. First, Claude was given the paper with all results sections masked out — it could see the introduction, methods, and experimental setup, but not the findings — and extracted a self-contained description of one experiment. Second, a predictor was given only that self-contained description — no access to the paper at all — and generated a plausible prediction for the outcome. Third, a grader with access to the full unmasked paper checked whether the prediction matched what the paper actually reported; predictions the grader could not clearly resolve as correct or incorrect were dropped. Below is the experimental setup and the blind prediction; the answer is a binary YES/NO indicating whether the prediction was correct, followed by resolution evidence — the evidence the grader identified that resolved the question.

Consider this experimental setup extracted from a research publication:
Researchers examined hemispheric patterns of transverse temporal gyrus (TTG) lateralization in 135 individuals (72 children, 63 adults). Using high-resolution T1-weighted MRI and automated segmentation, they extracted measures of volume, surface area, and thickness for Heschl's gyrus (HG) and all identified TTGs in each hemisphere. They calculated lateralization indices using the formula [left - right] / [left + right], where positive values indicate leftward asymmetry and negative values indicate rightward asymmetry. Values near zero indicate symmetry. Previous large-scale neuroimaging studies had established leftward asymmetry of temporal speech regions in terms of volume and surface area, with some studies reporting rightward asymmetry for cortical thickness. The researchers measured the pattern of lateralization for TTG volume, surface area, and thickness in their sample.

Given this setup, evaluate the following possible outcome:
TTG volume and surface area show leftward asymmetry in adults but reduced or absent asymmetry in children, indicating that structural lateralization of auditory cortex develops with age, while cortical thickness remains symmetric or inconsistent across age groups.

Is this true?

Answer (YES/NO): NO